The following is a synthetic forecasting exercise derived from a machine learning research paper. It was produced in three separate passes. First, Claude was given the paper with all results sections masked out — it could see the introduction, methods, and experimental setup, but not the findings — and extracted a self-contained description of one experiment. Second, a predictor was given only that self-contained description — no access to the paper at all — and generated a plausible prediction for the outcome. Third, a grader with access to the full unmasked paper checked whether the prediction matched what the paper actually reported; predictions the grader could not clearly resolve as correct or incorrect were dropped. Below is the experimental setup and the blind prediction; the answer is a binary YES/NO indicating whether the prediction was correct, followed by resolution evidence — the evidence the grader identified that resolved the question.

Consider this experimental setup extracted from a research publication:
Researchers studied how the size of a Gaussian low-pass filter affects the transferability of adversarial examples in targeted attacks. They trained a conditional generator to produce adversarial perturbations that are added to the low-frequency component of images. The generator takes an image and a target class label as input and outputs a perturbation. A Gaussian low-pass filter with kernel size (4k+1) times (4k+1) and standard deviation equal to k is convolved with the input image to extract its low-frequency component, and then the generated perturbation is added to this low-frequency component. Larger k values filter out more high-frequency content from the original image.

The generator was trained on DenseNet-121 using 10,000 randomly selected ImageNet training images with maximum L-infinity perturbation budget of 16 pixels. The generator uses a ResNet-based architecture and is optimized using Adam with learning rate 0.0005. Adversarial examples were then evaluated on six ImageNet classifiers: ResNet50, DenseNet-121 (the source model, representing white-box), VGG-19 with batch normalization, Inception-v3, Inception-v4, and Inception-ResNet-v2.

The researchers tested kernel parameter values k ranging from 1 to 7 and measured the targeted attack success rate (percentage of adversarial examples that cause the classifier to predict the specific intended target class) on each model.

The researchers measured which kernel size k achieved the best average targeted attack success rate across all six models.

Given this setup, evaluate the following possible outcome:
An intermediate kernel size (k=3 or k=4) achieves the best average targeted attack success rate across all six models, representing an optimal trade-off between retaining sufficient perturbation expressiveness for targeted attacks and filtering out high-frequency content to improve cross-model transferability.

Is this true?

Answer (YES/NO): YES